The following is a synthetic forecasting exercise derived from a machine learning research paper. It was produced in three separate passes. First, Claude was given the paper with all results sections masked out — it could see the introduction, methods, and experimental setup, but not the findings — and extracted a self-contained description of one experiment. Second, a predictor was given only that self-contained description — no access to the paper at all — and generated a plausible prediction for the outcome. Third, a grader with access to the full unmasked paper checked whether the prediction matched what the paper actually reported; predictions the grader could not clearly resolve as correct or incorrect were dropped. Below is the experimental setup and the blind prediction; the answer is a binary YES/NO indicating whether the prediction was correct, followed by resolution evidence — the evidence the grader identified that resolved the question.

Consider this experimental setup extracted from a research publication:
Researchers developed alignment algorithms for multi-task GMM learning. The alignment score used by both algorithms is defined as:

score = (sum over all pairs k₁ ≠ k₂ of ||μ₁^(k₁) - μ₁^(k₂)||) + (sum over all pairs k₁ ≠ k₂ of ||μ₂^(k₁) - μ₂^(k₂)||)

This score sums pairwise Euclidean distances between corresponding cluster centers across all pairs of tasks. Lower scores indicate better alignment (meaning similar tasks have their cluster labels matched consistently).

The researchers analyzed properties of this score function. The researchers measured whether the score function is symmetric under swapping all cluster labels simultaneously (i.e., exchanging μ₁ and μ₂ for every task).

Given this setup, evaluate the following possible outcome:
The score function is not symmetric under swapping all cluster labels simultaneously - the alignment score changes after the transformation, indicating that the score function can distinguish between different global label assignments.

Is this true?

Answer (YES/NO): NO